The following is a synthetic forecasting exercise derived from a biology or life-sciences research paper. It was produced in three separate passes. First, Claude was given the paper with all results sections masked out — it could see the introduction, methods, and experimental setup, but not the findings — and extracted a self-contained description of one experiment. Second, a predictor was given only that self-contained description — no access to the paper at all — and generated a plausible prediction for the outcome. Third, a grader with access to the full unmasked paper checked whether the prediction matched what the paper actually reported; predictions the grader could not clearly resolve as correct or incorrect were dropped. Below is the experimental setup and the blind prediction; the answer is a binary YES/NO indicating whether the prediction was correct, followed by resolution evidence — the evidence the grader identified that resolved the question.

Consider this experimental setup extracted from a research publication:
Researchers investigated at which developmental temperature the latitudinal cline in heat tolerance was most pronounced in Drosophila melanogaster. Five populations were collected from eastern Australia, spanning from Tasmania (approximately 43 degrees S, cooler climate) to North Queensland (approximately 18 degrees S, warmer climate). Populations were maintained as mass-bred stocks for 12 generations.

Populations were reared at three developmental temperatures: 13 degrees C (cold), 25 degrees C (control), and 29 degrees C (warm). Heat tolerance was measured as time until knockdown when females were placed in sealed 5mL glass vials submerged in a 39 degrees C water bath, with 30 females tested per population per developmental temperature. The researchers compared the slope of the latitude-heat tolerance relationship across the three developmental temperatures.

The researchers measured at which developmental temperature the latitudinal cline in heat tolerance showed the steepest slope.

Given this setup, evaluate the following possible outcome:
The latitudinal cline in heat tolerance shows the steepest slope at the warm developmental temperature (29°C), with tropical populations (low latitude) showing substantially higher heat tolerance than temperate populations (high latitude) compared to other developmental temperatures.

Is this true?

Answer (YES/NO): NO